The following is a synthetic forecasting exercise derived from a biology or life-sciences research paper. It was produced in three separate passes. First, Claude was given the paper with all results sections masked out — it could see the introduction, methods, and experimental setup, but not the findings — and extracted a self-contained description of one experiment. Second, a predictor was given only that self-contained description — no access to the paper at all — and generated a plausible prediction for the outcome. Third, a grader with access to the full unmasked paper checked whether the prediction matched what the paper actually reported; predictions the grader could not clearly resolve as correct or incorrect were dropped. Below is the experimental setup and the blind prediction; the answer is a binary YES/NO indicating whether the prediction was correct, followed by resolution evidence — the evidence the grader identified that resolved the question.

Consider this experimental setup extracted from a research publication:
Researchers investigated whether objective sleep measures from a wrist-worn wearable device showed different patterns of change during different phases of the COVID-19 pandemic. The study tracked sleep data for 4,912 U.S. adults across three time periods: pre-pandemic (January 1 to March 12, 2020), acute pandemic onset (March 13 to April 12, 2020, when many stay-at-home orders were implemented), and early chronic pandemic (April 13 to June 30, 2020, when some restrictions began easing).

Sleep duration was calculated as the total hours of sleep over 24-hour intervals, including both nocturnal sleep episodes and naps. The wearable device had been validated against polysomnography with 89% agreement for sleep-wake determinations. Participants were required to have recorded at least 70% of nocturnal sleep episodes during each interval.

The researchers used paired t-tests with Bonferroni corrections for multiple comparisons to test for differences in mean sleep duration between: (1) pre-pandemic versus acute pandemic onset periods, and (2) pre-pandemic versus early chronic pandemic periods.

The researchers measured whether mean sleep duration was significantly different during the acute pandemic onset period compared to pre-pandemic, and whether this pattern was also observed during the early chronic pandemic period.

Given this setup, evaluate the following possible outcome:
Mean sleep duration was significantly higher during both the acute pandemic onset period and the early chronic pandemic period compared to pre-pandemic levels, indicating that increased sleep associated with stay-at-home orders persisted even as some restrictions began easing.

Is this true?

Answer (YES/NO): YES